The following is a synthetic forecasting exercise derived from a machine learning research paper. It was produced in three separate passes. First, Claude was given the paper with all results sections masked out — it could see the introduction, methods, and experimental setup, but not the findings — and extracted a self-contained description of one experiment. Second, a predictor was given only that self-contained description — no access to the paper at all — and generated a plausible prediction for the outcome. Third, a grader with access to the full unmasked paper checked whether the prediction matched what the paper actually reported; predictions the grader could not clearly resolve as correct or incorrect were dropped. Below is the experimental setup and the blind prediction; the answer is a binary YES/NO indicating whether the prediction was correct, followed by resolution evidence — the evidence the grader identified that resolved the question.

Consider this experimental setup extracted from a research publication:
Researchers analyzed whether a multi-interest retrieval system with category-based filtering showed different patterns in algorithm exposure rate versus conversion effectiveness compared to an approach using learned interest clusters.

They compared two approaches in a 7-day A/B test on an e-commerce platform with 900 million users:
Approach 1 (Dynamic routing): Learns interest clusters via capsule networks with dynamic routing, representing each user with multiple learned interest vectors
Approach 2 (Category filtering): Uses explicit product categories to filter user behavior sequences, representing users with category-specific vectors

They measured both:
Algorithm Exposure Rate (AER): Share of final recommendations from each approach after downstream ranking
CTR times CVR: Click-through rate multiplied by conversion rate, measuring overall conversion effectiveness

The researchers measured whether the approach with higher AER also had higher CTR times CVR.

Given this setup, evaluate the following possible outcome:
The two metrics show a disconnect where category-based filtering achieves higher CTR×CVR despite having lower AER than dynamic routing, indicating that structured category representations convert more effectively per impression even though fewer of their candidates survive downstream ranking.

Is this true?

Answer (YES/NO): YES